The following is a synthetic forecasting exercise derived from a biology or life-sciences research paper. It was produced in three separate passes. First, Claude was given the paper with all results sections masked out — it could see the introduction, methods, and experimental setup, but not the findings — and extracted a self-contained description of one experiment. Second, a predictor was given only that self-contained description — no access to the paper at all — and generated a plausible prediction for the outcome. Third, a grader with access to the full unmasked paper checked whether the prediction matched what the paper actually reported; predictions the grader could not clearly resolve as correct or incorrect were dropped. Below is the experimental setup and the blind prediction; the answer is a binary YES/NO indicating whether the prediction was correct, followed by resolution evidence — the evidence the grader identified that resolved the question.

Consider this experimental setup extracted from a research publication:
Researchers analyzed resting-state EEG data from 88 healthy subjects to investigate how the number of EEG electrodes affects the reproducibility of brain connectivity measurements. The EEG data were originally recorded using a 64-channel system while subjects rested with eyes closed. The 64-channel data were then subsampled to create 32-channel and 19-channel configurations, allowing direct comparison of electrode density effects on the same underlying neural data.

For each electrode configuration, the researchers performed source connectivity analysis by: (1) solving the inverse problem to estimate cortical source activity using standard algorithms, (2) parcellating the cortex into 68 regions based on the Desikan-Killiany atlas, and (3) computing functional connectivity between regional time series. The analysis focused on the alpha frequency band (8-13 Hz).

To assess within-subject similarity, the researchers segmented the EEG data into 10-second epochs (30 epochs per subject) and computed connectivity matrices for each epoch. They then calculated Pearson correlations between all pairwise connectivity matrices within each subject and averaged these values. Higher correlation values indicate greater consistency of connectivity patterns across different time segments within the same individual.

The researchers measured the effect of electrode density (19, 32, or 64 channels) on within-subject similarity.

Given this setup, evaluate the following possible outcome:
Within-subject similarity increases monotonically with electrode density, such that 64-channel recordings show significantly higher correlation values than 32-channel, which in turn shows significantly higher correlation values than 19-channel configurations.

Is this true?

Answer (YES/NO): NO